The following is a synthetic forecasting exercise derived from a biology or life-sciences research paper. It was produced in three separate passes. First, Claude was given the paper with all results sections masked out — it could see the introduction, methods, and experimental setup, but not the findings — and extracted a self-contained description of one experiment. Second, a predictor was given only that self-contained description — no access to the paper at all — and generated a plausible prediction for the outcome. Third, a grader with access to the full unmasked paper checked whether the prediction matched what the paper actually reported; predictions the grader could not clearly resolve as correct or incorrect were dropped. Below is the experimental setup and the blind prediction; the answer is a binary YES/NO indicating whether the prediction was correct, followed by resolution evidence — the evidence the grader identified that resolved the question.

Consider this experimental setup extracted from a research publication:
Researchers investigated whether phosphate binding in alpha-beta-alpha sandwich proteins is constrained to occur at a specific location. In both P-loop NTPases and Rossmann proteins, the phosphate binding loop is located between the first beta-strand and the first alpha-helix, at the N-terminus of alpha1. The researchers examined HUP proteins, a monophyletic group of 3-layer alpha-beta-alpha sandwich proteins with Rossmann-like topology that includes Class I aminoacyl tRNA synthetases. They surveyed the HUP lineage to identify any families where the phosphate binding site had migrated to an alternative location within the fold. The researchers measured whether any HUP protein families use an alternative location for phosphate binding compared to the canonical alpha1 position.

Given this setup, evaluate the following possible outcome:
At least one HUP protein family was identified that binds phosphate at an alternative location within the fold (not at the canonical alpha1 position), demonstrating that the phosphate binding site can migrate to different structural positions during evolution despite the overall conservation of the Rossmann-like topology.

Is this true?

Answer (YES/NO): YES